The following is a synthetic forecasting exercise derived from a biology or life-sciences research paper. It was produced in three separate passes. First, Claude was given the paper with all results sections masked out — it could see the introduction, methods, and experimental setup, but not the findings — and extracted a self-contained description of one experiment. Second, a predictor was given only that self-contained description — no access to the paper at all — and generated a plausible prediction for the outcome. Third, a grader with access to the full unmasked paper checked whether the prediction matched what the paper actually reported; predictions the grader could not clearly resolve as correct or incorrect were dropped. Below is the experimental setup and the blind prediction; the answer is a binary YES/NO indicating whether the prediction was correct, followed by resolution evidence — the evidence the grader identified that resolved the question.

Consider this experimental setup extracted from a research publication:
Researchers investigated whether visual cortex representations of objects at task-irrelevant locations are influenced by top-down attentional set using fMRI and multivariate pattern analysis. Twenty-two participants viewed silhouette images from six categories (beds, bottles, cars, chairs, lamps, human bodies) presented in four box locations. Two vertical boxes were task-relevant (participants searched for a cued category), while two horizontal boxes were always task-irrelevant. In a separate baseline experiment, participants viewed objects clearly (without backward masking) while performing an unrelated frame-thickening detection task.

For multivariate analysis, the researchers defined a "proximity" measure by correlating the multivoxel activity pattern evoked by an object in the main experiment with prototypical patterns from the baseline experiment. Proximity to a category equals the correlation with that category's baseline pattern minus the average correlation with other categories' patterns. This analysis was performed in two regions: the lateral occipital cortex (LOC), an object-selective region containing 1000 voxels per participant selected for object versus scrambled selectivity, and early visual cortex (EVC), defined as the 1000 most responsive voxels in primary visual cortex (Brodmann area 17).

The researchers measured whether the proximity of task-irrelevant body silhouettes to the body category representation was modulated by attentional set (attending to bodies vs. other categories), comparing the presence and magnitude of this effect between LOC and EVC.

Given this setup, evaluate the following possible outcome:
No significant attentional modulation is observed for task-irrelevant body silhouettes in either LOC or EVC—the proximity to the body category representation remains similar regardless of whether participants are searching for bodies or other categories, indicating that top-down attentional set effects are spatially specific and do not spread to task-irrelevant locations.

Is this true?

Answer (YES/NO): NO